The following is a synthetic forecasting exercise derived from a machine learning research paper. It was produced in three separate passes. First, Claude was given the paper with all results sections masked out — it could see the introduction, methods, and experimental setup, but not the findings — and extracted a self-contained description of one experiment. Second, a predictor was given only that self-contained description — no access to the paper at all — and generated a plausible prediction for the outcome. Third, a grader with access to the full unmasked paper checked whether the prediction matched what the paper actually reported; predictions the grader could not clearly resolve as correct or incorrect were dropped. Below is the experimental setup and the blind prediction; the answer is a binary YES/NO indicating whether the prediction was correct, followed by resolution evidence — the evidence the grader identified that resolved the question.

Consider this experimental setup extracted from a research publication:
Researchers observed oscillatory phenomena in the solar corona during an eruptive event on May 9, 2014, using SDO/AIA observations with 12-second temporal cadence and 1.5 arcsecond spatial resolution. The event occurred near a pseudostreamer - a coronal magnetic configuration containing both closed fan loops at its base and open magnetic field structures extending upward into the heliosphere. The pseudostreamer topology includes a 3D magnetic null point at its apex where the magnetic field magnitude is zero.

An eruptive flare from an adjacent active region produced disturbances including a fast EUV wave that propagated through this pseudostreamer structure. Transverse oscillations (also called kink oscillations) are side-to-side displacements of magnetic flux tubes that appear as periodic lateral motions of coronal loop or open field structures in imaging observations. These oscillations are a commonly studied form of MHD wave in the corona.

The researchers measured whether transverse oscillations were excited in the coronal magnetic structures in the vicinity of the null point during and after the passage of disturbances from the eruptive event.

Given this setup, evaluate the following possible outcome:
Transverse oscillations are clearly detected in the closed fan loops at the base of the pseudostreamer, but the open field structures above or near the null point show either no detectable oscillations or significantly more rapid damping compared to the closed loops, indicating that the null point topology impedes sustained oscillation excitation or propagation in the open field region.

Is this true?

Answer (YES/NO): NO